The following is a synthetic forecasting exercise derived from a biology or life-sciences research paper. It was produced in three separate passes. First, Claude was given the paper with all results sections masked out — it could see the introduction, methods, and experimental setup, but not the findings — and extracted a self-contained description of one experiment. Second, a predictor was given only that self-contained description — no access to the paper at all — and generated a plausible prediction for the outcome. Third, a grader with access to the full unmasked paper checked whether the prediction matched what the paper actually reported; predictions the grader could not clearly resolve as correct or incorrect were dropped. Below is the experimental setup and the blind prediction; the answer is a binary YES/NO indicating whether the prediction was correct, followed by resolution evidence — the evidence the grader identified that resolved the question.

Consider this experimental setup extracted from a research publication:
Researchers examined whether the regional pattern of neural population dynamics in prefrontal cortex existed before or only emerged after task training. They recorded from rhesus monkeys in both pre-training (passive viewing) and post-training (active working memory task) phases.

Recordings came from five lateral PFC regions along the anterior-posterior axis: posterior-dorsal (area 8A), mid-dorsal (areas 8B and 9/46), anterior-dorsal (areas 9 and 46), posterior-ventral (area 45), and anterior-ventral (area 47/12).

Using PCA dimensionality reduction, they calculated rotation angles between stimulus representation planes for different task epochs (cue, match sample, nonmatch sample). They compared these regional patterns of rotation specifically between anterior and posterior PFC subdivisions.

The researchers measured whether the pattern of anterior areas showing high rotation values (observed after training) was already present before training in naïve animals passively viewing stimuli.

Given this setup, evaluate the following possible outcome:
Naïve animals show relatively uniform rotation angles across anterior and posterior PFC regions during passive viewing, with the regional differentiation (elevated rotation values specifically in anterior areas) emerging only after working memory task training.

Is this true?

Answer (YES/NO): NO